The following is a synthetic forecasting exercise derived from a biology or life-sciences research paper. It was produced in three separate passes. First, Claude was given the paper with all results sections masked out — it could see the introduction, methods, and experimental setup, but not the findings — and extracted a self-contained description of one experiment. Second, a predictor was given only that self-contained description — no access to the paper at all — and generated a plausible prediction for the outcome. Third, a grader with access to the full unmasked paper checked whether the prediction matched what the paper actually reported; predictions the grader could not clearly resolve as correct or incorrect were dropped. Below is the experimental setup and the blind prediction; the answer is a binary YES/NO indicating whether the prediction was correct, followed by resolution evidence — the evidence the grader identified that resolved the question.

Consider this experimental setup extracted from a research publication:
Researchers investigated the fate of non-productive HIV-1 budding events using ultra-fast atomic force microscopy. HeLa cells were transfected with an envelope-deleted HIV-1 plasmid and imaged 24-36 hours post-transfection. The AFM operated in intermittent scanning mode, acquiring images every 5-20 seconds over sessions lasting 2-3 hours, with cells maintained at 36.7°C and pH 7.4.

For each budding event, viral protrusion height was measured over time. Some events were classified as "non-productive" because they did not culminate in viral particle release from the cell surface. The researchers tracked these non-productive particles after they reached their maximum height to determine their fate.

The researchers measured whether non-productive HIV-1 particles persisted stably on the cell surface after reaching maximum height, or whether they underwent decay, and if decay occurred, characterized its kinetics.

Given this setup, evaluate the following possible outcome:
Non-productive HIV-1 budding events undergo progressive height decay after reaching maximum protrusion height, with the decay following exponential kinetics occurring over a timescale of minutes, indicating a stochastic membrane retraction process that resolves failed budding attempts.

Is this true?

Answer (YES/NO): NO